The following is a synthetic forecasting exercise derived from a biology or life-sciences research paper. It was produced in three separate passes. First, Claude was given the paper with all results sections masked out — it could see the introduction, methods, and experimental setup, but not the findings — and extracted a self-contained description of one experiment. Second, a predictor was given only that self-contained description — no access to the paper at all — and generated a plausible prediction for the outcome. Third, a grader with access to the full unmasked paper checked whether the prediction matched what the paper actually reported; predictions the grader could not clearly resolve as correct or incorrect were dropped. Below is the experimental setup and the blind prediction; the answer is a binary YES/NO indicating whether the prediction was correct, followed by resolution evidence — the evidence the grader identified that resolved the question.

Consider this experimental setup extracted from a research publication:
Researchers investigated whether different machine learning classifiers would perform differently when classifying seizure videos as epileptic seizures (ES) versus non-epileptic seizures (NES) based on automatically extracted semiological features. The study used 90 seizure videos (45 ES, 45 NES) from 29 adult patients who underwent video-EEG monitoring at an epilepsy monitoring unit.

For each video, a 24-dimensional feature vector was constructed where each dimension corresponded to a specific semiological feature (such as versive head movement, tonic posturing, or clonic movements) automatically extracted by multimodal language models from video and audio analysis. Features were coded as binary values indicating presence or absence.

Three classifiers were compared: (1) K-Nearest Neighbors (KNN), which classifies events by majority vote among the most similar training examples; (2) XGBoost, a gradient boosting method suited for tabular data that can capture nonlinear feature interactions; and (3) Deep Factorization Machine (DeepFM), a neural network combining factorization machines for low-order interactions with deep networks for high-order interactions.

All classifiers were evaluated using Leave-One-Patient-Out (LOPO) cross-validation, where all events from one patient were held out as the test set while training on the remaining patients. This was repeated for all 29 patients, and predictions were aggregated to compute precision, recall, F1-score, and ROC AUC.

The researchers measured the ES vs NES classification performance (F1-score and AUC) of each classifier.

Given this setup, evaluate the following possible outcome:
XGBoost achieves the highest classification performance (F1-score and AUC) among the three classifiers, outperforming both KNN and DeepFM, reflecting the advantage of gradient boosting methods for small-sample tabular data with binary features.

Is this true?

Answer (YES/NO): NO